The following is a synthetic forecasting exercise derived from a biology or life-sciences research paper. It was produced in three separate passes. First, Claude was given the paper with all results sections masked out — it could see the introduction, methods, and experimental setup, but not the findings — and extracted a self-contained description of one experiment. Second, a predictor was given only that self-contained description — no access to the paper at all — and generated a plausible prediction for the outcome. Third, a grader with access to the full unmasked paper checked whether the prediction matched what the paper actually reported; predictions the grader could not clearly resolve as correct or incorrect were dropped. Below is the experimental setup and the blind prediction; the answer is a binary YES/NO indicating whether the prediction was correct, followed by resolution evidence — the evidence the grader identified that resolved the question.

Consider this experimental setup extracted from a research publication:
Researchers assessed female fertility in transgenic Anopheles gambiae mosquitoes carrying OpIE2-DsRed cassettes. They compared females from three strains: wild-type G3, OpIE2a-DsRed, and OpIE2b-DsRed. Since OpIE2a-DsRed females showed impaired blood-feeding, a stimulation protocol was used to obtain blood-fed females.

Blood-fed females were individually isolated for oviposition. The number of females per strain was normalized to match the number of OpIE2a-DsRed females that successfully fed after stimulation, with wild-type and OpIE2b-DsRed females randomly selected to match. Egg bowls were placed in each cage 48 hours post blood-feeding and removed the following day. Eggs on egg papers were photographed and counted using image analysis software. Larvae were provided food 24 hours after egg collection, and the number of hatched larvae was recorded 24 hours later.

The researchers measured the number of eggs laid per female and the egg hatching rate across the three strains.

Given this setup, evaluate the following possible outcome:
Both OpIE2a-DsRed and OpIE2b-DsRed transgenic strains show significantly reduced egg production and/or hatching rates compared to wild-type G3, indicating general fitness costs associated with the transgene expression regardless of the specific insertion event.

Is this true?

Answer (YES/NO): NO